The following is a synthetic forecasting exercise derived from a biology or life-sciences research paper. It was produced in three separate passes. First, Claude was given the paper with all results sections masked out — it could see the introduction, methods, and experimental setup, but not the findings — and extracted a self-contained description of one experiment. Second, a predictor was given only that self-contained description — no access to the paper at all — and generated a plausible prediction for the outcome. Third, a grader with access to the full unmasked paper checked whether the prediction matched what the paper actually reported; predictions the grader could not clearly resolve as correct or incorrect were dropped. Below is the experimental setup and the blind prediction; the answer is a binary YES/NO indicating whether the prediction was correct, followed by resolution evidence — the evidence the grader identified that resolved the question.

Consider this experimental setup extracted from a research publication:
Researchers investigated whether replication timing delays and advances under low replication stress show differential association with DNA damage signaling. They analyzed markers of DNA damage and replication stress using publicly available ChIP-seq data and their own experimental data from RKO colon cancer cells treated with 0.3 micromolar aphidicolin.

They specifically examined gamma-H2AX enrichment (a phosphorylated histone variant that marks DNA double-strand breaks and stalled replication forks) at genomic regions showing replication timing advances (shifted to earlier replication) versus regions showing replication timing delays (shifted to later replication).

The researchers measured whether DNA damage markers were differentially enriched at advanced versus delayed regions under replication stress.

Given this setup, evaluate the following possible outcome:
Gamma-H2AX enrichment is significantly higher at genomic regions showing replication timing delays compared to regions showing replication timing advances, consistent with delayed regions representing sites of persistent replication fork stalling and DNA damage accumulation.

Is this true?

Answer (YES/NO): YES